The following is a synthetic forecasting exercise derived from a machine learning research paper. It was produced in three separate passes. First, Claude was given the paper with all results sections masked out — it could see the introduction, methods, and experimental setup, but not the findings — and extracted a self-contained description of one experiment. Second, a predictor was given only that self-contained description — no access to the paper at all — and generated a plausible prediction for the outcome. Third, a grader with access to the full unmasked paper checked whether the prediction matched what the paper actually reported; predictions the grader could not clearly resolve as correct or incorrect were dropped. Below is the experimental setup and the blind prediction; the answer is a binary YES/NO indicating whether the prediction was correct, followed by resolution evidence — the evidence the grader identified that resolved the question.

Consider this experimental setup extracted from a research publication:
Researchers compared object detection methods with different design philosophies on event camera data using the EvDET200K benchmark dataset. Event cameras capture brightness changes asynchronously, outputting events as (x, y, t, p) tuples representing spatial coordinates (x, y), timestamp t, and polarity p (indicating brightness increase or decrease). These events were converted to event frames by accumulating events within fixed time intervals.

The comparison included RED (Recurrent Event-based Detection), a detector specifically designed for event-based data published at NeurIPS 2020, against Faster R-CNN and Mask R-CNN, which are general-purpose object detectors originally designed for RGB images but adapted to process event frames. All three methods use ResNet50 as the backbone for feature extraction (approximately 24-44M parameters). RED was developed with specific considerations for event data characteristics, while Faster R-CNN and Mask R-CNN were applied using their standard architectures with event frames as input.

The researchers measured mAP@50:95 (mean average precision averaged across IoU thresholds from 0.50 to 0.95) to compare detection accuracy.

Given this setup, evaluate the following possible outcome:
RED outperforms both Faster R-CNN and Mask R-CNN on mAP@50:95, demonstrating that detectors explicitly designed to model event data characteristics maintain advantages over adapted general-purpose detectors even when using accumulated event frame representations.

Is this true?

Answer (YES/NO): NO